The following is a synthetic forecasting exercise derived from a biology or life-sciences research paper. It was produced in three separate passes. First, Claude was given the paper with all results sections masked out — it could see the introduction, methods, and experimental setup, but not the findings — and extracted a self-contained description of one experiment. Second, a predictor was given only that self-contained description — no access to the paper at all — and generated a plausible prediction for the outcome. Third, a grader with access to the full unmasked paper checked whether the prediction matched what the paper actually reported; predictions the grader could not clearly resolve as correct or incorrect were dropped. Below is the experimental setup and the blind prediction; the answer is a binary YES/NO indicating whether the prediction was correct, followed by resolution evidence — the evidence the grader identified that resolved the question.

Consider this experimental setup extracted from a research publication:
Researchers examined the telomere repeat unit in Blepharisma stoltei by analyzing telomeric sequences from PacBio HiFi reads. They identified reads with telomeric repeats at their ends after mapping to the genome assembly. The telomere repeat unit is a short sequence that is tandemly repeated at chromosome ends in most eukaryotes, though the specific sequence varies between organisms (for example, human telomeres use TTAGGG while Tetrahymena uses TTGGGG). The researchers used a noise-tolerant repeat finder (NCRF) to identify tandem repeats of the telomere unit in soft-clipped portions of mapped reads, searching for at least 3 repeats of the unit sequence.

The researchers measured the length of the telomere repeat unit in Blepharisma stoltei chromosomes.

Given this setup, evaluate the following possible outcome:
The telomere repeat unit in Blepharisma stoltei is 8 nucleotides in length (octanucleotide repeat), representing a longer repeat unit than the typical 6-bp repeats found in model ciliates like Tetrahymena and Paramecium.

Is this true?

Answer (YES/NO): YES